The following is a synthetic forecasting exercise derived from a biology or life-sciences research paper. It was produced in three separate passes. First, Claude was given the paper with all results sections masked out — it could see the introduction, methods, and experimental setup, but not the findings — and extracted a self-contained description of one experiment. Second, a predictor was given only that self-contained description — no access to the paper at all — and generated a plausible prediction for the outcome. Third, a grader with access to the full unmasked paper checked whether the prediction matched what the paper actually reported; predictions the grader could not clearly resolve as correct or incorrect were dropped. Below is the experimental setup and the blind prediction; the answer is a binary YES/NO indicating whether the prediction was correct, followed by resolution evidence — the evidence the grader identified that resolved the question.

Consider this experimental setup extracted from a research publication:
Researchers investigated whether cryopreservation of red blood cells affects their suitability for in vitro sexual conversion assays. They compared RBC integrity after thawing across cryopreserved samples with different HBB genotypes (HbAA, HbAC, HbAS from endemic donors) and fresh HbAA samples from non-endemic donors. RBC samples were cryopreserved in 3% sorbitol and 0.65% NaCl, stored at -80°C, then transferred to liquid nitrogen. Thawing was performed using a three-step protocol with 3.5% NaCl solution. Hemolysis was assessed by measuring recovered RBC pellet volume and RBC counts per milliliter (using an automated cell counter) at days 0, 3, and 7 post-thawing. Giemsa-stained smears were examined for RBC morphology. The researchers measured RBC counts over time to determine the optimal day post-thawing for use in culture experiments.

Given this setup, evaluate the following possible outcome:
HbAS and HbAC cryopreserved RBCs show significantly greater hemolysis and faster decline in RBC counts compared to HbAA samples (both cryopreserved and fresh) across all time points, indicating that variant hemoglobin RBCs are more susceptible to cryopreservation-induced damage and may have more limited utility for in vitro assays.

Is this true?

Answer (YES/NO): NO